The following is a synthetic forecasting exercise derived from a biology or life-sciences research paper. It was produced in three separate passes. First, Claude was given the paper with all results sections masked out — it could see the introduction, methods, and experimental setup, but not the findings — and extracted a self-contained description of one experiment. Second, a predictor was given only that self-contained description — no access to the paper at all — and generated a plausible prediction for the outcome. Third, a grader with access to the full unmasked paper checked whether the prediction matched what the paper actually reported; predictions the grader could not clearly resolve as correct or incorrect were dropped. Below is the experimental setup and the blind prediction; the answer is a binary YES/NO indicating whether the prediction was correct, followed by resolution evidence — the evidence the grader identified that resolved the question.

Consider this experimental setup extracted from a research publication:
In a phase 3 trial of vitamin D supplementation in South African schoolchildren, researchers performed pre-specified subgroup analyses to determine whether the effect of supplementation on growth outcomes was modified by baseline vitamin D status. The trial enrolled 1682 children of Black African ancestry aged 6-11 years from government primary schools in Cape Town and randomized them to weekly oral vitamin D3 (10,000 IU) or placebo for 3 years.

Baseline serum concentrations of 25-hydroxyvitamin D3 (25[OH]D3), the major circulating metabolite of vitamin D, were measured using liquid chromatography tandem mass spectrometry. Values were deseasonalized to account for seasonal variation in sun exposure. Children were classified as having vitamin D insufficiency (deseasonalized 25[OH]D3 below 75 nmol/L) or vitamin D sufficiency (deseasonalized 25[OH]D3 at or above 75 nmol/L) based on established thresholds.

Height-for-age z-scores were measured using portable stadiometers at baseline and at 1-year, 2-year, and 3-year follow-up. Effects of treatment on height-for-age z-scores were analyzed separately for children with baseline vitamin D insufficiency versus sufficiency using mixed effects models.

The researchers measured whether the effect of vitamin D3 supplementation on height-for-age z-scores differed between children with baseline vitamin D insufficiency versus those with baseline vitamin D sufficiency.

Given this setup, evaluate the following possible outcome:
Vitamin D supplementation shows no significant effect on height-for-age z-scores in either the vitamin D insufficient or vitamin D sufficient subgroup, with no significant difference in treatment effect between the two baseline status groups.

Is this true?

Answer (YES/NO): YES